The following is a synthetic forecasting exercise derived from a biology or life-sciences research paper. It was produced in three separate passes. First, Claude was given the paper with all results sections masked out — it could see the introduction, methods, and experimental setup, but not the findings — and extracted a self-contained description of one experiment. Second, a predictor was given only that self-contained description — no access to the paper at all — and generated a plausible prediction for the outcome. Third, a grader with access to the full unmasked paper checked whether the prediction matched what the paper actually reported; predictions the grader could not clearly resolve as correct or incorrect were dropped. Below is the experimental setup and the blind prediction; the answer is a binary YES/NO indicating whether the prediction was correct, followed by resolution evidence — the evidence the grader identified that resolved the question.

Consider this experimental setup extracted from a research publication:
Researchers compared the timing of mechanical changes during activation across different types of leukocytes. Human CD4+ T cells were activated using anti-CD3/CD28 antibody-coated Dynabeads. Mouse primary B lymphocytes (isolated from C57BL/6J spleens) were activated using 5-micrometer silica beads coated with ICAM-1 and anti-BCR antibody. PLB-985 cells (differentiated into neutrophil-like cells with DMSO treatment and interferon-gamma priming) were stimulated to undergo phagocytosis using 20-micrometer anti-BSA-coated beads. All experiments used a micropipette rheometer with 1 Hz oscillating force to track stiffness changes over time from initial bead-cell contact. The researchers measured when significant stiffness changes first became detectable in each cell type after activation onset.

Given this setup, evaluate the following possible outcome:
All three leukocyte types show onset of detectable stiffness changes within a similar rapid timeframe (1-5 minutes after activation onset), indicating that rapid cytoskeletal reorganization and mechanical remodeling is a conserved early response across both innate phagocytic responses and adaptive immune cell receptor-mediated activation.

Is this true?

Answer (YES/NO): NO